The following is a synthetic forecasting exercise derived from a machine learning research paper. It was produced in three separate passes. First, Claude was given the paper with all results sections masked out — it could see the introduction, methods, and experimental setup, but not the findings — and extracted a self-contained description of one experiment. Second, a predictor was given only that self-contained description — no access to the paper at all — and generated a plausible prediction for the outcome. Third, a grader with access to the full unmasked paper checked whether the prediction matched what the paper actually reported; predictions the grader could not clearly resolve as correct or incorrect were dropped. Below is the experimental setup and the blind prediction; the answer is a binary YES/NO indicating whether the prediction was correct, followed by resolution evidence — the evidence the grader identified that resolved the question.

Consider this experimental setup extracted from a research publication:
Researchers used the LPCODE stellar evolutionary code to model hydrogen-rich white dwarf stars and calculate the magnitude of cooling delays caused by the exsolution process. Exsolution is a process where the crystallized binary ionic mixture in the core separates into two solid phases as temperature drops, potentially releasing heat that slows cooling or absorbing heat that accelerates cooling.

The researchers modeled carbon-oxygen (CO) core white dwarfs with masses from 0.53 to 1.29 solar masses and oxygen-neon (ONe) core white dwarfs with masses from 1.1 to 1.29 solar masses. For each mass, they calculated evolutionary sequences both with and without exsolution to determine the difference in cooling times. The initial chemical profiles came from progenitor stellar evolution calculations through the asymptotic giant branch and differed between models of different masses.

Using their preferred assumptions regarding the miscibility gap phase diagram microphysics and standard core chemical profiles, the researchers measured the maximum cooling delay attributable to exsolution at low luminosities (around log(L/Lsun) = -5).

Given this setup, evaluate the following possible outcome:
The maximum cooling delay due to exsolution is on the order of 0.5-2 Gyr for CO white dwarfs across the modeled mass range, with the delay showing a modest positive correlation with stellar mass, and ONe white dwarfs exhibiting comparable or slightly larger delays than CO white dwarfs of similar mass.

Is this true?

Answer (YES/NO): NO